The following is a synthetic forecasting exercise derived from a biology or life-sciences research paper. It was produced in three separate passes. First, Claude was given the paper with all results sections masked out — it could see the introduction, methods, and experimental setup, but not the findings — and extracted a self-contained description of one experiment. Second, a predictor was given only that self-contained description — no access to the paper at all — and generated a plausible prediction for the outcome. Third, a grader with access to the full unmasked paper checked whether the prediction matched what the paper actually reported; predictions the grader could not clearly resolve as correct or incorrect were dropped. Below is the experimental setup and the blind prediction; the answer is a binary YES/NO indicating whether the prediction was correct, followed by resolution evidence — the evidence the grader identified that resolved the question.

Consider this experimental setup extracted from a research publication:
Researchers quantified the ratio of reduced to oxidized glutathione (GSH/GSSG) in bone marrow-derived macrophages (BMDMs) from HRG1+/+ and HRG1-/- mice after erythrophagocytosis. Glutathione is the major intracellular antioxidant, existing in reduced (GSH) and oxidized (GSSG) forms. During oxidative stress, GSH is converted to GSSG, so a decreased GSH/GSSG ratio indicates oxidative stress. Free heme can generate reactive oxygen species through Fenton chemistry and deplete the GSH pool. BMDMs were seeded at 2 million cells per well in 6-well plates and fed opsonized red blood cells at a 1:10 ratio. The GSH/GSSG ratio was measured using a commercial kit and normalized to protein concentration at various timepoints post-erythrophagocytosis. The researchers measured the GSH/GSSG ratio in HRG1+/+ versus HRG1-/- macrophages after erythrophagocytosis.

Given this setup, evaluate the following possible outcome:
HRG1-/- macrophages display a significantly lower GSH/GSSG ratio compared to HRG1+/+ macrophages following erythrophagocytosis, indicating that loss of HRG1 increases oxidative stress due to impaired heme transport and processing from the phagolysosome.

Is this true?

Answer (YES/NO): NO